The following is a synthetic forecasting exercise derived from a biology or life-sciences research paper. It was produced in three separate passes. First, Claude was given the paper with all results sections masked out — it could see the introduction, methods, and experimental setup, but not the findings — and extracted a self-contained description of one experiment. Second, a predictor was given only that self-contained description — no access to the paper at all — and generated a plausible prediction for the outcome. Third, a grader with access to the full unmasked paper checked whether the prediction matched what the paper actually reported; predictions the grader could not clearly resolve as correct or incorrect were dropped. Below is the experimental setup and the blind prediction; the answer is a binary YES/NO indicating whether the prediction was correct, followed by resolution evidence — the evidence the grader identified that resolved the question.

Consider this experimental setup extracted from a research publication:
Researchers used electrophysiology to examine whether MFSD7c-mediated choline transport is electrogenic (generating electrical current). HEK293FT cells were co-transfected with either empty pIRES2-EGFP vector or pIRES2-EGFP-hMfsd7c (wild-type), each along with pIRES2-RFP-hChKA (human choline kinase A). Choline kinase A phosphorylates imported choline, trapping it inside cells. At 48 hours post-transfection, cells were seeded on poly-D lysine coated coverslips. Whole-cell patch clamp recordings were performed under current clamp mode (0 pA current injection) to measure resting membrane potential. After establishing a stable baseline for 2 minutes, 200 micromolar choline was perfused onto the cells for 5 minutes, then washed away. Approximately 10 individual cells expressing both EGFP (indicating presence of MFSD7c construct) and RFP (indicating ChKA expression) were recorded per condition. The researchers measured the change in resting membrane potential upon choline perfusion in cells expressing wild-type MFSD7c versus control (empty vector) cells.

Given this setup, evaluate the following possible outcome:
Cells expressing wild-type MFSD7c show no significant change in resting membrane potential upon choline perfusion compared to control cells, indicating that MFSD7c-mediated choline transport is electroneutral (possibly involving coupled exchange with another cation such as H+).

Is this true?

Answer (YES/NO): NO